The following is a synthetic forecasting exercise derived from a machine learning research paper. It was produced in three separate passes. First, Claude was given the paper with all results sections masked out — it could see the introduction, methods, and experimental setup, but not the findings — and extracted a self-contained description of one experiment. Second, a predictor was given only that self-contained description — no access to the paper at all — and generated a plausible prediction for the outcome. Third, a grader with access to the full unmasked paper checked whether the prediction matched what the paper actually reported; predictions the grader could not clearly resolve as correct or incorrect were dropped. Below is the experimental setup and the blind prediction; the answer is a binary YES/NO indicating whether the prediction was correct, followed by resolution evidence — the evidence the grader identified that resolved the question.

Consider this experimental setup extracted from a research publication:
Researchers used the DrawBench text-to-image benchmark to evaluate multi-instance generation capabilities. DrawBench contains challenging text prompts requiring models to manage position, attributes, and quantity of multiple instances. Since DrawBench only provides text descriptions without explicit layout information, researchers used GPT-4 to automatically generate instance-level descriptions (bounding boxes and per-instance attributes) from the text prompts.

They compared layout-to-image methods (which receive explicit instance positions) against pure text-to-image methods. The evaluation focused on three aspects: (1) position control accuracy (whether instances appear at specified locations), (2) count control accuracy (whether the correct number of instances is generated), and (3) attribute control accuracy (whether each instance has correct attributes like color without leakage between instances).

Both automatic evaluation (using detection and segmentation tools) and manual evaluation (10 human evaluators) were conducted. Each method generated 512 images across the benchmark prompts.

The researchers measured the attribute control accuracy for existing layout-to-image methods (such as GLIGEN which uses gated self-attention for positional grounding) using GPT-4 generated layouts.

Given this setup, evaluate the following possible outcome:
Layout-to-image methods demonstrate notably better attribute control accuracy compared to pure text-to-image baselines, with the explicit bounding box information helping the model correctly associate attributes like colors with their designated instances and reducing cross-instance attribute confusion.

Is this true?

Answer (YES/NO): NO